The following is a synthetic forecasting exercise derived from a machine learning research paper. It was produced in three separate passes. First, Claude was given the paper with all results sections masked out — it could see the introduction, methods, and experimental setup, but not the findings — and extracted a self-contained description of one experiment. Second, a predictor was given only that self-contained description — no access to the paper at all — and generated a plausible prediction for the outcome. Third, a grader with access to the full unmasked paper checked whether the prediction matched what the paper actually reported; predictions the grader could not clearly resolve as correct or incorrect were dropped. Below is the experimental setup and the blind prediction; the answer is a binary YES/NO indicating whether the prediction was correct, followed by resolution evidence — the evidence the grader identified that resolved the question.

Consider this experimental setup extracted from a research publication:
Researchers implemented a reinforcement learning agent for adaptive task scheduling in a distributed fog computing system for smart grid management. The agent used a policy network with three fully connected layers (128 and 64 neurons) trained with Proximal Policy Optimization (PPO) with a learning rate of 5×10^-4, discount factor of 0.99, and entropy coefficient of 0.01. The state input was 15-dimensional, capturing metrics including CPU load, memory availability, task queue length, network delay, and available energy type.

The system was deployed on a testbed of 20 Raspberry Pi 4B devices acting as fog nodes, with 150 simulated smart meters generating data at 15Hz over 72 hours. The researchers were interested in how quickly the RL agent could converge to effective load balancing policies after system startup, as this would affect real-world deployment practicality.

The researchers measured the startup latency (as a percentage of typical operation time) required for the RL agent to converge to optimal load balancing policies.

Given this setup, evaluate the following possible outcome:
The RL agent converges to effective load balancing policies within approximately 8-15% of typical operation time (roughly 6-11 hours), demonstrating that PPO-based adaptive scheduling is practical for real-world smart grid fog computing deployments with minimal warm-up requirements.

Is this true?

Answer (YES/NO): NO